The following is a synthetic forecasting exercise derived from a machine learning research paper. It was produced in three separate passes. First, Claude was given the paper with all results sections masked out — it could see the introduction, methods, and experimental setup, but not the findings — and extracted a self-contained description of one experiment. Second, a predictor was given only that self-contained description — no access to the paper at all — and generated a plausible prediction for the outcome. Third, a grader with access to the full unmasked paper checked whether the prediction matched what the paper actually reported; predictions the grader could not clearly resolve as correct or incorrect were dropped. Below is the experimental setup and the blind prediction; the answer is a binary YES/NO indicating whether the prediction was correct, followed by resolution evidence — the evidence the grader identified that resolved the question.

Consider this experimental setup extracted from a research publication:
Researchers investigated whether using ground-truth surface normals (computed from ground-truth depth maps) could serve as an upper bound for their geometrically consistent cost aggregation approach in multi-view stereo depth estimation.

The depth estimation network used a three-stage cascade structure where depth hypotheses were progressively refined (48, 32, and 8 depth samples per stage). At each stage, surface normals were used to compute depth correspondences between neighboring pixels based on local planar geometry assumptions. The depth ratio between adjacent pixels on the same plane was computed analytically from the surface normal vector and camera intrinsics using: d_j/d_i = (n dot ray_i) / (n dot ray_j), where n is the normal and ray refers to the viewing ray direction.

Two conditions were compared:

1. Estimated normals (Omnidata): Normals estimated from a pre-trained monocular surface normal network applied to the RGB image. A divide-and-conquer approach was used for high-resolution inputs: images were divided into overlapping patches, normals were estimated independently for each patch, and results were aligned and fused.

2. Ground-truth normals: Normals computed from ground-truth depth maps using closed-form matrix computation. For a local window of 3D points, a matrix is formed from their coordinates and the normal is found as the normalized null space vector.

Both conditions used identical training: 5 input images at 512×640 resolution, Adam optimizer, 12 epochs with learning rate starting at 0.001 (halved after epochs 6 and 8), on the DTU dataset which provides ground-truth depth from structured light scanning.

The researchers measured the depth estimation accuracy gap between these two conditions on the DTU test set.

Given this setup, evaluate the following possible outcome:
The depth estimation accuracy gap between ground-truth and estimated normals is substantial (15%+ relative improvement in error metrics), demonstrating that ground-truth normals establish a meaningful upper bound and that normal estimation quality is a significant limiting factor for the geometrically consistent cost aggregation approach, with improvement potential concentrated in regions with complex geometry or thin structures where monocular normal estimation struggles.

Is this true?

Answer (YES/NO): NO